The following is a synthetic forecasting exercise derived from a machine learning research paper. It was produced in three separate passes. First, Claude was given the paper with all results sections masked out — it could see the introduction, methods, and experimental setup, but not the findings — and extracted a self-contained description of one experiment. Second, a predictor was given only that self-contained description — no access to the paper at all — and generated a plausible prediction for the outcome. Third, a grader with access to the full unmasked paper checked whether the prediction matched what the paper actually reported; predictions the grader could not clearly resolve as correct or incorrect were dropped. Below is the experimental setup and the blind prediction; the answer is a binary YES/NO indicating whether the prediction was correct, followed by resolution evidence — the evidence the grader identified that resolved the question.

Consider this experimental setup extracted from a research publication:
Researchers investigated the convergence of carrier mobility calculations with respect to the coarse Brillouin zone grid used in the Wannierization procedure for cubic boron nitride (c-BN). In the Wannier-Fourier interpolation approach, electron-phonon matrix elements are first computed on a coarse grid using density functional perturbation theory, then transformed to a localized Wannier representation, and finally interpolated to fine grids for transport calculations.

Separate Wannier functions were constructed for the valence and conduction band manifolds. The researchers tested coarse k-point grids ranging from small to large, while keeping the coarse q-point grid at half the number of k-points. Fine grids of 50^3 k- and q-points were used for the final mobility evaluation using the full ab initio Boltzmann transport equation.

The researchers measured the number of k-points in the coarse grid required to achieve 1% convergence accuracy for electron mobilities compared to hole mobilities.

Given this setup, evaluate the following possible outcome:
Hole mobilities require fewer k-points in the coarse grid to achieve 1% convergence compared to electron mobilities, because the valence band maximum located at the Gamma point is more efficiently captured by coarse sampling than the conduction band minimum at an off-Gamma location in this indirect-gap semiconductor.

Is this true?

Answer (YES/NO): YES